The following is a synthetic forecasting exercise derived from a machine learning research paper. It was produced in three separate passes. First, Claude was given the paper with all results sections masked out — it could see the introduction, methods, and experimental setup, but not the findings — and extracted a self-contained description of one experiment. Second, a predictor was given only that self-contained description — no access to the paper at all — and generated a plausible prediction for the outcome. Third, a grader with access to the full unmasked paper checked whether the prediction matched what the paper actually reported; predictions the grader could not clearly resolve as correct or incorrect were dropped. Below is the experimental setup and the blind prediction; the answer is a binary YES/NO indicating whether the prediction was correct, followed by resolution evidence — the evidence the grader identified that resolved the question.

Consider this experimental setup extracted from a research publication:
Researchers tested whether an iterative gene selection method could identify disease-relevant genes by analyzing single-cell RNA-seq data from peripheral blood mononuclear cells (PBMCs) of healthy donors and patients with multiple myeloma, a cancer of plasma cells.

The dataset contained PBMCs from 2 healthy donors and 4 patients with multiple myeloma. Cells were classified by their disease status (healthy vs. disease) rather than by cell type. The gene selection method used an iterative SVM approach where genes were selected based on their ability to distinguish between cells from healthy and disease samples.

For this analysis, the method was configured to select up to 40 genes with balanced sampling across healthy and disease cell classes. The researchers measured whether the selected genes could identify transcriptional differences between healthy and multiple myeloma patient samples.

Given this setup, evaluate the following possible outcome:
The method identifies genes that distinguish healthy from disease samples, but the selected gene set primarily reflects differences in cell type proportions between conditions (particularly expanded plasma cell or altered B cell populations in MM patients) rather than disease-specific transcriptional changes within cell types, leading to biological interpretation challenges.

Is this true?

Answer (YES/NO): NO